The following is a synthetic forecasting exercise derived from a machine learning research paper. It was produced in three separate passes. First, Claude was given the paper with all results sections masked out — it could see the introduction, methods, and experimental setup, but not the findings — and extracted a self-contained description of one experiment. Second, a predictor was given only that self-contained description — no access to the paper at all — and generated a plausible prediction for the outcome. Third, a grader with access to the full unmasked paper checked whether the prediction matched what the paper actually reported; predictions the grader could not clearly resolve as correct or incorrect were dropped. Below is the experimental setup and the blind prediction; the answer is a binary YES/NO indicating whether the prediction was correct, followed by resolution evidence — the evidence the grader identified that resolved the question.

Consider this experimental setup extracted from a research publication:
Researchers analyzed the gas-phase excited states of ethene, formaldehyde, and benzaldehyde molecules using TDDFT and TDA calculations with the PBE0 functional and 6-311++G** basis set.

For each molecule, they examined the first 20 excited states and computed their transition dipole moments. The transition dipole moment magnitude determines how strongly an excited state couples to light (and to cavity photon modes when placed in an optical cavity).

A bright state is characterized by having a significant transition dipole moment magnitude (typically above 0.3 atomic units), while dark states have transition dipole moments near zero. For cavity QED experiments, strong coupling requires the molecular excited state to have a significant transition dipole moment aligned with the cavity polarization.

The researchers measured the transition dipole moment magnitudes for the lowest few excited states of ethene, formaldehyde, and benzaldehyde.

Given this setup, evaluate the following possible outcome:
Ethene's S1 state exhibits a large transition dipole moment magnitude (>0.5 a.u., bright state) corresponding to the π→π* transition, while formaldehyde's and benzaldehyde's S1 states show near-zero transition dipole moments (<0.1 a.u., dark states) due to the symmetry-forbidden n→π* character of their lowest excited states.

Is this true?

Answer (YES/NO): YES